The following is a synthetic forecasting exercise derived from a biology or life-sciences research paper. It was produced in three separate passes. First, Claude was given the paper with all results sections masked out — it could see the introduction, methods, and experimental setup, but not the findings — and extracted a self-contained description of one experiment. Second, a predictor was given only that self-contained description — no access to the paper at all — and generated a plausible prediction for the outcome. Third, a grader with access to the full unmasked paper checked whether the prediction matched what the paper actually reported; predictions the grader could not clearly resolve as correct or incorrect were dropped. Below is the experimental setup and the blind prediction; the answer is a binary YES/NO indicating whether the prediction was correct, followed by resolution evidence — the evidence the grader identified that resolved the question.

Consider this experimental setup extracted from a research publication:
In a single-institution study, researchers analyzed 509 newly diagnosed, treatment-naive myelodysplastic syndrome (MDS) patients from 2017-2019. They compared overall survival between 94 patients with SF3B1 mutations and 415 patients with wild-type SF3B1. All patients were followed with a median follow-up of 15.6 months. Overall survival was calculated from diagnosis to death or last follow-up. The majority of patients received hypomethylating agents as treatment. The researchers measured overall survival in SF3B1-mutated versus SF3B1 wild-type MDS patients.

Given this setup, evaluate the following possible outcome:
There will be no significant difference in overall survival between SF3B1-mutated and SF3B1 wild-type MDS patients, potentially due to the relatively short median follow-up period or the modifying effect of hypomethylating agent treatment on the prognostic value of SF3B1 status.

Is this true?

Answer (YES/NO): NO